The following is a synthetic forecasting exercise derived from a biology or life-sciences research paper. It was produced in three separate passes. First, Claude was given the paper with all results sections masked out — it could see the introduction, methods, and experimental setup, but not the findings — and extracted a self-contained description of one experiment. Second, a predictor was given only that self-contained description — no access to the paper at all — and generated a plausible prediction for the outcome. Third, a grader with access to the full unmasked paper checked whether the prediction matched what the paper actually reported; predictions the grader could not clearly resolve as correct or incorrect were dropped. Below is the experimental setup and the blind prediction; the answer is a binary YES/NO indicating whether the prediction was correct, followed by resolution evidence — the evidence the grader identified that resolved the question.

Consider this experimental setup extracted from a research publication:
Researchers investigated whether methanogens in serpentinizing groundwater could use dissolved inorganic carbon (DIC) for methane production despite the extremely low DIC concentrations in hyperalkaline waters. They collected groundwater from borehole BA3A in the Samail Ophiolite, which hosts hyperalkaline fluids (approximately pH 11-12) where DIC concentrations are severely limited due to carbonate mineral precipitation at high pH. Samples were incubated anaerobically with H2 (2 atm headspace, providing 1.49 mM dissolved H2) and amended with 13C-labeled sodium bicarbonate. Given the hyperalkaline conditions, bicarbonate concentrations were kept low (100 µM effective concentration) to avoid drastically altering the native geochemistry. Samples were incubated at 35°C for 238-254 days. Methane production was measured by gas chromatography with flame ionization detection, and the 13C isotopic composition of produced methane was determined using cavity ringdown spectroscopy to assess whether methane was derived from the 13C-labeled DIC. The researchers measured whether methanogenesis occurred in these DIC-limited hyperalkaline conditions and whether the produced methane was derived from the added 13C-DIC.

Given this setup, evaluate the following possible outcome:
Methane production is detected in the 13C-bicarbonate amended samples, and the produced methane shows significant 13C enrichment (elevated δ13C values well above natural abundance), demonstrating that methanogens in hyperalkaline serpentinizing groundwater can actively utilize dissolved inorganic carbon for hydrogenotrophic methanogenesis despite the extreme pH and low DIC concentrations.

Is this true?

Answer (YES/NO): YES